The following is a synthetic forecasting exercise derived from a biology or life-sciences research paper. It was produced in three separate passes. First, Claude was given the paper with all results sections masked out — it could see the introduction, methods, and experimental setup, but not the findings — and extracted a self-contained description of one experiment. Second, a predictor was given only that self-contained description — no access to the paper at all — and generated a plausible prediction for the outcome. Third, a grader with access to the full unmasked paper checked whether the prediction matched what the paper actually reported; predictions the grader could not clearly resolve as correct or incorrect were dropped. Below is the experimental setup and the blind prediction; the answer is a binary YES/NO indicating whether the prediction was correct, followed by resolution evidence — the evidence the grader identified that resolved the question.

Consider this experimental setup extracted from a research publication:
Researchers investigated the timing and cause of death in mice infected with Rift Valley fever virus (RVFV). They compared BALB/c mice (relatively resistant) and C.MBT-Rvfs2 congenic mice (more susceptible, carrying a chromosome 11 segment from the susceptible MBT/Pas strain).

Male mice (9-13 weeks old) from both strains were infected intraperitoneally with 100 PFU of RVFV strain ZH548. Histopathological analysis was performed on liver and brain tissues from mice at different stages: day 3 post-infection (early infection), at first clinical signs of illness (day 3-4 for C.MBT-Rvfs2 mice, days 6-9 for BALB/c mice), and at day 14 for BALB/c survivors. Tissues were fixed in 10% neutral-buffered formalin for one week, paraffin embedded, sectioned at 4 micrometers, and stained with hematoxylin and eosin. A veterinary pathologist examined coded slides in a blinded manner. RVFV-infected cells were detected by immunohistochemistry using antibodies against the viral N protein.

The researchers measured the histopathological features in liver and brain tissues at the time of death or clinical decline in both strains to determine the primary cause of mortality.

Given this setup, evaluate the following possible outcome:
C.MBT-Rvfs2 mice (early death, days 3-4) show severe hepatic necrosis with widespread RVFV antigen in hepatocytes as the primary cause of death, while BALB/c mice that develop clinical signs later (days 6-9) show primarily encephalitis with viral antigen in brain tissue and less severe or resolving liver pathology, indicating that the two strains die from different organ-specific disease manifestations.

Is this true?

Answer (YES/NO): YES